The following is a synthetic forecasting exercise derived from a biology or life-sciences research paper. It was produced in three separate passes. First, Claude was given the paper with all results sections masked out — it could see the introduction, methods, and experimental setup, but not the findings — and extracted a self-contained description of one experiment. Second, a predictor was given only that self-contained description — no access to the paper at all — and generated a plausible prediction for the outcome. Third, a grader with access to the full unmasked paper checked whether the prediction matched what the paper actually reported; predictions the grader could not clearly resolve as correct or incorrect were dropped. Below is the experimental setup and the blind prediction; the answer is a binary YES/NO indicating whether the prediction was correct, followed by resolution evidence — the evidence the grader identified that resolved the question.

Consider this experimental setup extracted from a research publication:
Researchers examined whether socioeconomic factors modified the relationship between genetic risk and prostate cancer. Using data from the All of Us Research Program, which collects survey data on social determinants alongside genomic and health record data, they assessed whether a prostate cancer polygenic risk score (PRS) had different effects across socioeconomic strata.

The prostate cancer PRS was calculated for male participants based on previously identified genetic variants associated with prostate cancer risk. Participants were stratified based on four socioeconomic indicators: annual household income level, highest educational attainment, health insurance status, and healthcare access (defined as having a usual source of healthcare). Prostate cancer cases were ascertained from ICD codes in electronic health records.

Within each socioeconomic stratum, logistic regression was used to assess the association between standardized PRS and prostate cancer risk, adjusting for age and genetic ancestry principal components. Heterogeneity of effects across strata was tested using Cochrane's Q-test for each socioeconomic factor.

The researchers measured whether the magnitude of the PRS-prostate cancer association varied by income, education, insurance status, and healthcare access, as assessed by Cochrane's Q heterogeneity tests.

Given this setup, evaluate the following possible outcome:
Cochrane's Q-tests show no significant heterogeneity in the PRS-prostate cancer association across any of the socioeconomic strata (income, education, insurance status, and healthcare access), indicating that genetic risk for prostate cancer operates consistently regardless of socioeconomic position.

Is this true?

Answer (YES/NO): NO